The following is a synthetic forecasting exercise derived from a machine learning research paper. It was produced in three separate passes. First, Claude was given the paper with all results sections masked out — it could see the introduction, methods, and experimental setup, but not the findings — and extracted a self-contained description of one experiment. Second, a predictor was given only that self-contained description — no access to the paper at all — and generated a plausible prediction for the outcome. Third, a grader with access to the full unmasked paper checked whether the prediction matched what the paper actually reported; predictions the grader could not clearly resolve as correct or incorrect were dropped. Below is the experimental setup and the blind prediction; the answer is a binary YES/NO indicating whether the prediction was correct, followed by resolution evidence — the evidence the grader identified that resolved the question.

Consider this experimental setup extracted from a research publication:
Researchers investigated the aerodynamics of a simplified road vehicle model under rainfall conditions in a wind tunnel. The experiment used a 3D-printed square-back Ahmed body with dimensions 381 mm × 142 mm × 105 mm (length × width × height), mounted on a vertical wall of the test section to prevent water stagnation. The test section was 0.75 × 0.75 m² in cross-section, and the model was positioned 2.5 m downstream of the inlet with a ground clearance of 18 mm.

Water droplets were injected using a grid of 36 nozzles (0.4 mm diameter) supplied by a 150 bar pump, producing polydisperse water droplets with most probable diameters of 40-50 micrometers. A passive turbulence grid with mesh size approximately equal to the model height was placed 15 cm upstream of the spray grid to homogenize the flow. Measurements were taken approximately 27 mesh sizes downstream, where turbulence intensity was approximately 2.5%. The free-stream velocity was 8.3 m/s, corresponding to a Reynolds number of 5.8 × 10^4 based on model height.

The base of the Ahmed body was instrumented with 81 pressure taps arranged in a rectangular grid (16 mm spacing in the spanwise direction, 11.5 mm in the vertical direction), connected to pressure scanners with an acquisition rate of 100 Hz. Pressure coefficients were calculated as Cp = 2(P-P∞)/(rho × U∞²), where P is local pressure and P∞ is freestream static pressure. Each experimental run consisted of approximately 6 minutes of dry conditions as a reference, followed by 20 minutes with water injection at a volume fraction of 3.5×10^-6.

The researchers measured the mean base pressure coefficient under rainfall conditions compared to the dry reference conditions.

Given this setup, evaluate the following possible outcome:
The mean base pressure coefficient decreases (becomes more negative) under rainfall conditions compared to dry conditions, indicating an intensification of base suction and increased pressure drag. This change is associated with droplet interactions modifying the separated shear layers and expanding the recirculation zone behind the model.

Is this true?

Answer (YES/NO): NO